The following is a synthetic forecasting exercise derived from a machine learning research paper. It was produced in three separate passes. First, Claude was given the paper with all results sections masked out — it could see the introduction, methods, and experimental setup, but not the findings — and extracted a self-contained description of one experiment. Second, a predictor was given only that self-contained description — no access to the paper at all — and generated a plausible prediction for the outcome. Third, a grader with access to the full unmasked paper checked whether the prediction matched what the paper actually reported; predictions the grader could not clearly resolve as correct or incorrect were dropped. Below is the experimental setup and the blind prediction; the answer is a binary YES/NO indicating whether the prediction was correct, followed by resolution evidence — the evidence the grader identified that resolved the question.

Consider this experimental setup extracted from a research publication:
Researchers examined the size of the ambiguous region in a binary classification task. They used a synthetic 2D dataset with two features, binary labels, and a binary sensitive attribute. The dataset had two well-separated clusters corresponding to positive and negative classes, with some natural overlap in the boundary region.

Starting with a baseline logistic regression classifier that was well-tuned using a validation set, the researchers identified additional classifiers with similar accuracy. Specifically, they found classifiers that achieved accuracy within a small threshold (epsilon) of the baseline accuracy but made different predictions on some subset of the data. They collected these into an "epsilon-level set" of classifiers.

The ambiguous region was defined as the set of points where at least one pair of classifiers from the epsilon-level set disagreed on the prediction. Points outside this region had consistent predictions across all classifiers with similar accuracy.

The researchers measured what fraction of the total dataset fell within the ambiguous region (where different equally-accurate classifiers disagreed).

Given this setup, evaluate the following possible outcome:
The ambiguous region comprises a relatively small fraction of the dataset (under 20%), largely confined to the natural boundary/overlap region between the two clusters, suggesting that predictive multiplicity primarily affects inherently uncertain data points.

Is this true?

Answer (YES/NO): NO